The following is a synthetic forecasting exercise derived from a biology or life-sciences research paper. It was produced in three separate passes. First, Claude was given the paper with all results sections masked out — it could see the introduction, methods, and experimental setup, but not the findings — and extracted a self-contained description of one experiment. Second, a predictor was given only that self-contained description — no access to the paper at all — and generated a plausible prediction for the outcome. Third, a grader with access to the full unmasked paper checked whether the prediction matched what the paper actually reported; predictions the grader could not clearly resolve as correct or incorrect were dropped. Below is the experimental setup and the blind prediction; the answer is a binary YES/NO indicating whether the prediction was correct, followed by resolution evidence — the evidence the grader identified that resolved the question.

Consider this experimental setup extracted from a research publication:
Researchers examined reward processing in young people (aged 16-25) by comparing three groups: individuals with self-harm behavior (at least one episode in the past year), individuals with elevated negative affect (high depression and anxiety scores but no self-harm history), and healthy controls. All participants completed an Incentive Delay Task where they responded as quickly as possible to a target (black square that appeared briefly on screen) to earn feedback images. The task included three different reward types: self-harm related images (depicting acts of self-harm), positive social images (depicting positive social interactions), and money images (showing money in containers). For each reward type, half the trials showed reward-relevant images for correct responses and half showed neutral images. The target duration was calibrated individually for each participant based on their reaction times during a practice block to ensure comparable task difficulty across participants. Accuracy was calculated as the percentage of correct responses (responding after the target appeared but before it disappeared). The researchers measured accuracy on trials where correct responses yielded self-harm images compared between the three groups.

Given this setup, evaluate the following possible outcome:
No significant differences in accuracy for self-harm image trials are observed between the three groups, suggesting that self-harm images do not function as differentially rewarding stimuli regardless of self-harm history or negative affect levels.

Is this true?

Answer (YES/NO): YES